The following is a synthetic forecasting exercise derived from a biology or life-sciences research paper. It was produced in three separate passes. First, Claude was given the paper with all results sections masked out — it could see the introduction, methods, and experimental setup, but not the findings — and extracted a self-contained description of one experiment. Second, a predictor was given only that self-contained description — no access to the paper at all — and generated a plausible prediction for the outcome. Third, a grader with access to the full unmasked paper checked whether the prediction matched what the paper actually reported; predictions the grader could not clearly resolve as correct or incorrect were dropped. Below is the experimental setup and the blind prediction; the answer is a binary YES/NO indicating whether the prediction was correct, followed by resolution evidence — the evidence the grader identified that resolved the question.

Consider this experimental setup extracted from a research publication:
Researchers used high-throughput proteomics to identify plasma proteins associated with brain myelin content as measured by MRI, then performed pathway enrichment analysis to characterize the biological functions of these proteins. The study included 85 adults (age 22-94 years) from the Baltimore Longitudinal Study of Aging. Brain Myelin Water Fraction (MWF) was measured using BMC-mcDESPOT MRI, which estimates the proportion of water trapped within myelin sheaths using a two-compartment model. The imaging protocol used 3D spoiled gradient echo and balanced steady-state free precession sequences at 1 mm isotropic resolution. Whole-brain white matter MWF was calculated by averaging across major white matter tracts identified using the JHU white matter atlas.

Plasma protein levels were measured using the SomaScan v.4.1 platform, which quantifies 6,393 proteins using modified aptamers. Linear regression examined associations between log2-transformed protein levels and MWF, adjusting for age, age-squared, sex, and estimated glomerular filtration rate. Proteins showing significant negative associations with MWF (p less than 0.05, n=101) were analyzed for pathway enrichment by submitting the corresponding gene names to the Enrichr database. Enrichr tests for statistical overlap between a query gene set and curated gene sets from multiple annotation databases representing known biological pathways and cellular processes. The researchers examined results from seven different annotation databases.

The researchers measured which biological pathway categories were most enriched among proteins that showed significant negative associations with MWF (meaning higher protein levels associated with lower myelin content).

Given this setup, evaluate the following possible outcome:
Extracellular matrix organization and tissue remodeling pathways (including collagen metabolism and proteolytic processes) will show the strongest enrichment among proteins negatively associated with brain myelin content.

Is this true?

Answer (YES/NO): NO